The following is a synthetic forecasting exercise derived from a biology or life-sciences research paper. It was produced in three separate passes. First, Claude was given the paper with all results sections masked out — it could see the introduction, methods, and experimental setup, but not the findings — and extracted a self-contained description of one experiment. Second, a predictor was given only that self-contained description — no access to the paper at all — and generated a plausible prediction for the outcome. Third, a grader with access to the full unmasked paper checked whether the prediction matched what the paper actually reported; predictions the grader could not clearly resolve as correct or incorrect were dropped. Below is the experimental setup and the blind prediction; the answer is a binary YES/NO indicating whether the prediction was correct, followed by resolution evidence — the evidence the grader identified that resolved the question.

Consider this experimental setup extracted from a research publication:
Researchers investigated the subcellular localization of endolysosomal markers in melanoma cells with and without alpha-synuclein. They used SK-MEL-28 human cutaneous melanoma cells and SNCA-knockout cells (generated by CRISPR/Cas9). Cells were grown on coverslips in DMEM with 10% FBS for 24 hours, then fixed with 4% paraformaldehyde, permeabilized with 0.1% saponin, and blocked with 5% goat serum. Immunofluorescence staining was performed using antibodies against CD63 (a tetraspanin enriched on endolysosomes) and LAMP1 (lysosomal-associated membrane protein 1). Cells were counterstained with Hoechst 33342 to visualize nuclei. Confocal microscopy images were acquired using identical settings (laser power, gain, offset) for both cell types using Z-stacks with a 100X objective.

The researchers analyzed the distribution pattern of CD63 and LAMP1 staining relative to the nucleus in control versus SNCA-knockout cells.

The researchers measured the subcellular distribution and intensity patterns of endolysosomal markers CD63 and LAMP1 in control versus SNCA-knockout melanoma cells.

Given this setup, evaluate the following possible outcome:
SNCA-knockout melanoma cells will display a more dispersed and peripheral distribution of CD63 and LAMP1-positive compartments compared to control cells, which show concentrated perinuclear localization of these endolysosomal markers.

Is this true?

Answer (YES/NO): NO